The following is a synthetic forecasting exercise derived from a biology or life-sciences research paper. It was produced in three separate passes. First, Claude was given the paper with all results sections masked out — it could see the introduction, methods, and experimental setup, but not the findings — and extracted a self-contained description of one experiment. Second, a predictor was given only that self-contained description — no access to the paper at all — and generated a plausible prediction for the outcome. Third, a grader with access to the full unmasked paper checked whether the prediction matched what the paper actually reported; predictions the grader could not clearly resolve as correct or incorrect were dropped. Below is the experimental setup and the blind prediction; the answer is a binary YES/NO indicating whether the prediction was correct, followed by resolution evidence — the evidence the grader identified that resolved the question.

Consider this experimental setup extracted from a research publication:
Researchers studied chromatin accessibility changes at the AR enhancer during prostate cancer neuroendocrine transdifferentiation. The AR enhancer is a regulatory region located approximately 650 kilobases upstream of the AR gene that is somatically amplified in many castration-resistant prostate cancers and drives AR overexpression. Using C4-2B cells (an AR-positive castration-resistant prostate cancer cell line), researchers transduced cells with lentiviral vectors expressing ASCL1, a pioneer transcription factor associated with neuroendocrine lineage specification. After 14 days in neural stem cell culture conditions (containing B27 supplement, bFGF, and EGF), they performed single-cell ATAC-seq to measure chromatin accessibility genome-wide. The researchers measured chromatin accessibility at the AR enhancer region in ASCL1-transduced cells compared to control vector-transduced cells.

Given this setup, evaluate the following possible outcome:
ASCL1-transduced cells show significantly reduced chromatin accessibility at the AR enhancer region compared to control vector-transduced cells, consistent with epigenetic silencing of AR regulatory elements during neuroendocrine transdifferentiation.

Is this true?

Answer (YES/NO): YES